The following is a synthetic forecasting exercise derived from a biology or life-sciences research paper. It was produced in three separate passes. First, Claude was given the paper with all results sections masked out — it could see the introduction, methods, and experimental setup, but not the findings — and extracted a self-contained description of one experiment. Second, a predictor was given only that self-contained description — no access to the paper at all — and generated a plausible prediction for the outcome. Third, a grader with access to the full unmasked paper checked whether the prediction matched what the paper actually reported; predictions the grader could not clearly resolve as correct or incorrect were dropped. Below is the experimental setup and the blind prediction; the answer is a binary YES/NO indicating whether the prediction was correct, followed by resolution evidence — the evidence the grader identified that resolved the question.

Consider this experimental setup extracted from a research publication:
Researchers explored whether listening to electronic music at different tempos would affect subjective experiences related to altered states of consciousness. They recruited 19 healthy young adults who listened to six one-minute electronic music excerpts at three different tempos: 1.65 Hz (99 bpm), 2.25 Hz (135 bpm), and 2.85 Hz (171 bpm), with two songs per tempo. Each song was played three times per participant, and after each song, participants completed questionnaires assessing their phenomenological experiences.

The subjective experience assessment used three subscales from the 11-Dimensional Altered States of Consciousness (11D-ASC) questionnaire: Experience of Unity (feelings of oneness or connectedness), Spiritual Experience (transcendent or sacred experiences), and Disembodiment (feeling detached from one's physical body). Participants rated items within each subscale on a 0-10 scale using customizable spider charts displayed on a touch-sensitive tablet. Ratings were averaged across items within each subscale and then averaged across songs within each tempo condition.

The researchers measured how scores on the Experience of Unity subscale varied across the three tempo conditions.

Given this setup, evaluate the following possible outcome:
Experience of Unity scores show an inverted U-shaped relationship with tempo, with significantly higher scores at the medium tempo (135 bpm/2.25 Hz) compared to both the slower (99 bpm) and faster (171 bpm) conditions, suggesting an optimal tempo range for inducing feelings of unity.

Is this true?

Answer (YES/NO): NO